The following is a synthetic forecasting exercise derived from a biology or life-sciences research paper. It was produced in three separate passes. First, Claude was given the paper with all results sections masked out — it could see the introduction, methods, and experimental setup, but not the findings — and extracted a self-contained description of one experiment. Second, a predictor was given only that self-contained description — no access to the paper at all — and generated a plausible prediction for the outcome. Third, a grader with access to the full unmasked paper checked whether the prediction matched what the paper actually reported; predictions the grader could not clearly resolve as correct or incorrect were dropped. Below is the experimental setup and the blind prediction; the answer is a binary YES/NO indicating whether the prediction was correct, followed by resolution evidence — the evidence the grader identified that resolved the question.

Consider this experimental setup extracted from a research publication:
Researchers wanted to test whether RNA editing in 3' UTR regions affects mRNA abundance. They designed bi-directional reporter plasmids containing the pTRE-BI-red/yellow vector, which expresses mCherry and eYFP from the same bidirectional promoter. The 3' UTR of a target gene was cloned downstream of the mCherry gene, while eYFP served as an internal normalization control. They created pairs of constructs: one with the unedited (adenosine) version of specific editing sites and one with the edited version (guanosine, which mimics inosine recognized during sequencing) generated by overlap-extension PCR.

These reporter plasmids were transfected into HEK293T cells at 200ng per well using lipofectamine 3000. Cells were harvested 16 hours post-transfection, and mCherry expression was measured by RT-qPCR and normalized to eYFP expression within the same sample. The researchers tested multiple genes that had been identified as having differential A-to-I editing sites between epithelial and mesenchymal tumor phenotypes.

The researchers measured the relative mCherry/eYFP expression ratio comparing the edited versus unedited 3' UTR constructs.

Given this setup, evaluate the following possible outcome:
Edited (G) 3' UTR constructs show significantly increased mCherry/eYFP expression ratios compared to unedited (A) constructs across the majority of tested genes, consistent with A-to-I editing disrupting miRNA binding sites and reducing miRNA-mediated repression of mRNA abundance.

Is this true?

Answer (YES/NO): NO